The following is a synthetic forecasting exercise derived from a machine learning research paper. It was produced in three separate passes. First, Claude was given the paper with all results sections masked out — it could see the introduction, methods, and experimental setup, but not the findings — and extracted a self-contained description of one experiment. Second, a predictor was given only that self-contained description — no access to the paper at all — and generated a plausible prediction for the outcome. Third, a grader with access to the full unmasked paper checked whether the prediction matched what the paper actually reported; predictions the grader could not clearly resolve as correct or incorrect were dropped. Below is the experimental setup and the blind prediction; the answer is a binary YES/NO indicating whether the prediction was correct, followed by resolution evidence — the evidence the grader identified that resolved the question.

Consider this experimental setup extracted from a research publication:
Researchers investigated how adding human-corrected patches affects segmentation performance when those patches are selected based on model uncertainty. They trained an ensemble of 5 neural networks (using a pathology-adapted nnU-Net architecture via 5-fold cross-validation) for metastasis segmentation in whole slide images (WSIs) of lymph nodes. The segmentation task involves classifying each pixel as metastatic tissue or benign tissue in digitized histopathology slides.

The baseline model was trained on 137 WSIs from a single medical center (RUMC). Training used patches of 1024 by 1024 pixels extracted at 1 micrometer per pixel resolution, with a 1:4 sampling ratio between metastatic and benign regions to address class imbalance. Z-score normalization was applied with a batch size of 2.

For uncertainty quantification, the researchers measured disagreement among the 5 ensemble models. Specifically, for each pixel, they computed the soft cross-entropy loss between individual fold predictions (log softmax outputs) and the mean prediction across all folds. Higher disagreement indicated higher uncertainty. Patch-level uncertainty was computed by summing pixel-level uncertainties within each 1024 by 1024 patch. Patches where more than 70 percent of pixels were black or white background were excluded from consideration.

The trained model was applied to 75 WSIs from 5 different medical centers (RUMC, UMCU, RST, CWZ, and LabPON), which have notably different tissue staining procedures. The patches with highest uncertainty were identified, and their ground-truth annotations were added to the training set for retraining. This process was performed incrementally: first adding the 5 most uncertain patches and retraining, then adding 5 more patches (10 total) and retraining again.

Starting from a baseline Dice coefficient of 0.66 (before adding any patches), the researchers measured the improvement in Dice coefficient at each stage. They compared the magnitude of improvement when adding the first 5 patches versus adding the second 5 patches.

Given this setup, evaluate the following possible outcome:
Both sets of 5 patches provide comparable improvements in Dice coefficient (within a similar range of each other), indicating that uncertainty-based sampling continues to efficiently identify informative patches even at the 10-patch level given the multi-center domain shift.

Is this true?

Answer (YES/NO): YES